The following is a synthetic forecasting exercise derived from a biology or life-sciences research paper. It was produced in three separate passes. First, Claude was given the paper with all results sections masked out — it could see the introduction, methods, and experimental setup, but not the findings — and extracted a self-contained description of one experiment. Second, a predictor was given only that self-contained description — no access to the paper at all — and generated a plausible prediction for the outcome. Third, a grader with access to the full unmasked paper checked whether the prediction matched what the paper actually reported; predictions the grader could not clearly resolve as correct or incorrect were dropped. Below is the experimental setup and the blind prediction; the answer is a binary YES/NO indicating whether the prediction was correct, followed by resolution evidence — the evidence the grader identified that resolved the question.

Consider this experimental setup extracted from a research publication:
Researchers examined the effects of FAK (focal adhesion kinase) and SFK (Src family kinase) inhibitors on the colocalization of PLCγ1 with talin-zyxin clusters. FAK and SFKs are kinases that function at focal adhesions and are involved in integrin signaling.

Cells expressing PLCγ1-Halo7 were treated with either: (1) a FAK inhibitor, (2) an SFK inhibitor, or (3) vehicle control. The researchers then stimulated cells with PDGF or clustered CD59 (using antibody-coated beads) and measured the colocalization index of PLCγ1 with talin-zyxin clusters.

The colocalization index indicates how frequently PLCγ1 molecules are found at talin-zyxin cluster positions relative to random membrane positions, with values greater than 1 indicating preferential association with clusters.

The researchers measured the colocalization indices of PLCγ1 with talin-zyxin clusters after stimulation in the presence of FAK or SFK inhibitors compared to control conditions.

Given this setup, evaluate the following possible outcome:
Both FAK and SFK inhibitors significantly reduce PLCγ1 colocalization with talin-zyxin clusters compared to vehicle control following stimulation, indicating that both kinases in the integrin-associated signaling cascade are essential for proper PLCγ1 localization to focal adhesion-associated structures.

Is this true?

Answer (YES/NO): YES